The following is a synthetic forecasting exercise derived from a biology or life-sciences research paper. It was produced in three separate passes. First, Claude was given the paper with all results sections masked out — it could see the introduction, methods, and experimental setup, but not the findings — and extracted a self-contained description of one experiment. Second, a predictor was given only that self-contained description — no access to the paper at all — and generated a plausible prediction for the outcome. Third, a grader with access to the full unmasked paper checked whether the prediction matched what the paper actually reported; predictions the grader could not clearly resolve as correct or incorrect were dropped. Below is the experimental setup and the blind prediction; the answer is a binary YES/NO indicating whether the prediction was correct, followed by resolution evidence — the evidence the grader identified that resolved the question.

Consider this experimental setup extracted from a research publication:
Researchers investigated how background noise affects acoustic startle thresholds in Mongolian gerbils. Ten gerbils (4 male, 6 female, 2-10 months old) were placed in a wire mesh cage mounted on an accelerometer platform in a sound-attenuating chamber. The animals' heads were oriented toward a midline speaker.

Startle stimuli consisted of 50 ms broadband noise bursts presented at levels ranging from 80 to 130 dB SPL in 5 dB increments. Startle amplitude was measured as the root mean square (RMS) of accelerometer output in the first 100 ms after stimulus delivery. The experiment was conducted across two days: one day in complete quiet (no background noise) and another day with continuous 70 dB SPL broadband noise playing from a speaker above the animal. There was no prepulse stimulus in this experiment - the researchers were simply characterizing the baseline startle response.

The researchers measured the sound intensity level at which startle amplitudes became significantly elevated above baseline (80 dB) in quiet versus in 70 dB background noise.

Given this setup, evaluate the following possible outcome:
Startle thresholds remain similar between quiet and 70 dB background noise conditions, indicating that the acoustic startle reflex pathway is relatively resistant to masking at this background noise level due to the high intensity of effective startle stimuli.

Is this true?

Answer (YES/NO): NO